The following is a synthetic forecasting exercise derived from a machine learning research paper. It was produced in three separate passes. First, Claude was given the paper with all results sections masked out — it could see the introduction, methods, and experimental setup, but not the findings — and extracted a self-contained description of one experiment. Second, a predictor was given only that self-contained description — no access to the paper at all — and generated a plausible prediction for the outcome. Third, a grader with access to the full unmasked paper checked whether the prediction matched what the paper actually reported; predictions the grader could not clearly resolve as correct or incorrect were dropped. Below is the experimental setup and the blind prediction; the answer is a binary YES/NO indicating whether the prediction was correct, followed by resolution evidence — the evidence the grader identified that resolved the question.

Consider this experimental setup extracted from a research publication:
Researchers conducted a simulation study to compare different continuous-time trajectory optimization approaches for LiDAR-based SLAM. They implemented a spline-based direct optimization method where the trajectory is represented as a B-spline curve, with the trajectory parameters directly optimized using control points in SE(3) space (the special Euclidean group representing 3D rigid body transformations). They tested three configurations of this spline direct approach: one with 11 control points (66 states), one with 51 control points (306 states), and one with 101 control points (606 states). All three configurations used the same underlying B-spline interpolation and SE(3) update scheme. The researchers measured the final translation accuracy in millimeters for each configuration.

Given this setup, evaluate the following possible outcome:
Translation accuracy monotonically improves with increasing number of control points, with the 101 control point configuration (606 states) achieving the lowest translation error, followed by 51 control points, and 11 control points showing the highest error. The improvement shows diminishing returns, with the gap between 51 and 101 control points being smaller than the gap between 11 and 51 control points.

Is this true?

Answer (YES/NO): NO